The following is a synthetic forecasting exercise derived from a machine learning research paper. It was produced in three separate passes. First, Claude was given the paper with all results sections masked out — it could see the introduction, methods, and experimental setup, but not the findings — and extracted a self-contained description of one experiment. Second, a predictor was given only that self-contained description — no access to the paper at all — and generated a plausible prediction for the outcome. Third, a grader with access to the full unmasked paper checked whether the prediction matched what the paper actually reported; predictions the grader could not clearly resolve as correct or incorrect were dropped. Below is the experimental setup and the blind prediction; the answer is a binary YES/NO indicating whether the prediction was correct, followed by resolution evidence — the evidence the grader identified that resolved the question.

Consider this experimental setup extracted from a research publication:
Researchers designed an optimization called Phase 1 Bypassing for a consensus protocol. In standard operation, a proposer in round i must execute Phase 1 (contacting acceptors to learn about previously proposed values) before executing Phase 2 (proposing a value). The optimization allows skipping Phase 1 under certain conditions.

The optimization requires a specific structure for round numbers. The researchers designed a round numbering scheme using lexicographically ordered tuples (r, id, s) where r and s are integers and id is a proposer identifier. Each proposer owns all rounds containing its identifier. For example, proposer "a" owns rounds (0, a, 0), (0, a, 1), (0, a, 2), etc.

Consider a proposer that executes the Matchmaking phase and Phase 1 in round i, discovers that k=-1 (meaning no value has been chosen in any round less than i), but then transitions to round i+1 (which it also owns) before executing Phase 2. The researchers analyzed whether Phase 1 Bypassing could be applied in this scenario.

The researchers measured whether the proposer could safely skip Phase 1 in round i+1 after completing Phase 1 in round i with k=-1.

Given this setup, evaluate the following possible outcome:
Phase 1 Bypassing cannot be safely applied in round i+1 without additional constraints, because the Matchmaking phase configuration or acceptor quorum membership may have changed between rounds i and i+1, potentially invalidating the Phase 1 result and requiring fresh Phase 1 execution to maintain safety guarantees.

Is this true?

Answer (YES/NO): NO